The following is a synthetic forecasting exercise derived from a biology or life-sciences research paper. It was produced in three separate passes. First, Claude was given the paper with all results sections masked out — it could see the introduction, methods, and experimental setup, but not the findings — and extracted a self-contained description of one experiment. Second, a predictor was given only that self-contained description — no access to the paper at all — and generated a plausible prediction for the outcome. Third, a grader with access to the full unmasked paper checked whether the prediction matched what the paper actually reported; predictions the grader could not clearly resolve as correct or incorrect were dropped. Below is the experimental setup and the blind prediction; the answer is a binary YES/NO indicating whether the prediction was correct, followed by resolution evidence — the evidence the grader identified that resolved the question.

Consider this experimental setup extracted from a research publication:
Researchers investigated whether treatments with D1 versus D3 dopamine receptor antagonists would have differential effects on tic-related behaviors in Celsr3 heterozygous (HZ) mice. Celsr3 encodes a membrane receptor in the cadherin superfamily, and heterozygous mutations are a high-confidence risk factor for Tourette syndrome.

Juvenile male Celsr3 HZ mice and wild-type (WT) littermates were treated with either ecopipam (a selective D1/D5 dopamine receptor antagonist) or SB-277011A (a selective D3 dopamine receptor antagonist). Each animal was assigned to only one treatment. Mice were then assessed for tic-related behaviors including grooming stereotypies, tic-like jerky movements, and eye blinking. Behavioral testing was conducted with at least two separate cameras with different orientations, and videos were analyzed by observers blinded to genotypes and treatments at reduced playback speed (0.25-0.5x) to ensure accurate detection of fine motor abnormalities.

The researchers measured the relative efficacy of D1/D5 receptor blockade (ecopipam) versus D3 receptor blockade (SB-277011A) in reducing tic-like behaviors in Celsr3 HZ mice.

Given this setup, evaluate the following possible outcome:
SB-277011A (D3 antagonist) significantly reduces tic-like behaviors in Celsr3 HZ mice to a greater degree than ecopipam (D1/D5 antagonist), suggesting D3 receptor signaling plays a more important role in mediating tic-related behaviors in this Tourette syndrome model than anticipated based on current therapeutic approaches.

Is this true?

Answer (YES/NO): NO